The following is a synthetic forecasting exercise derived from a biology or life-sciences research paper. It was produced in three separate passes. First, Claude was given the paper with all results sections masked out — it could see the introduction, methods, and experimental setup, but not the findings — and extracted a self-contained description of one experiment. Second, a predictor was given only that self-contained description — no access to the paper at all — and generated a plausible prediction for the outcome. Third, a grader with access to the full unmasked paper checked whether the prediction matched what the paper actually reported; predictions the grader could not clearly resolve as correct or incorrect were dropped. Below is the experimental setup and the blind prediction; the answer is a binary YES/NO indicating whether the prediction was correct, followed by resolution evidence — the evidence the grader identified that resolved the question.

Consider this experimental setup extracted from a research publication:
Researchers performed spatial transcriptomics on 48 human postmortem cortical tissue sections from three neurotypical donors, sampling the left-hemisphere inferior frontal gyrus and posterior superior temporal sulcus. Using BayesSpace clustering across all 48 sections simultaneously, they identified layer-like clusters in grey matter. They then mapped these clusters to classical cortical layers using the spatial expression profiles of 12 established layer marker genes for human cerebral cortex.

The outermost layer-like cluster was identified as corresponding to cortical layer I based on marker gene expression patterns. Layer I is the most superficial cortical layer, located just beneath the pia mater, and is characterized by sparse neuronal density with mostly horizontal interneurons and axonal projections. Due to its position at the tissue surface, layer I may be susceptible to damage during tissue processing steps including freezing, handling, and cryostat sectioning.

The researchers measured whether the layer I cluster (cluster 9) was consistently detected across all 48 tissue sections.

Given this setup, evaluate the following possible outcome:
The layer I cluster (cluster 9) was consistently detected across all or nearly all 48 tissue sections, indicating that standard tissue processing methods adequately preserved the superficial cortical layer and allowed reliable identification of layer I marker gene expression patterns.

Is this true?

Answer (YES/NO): NO